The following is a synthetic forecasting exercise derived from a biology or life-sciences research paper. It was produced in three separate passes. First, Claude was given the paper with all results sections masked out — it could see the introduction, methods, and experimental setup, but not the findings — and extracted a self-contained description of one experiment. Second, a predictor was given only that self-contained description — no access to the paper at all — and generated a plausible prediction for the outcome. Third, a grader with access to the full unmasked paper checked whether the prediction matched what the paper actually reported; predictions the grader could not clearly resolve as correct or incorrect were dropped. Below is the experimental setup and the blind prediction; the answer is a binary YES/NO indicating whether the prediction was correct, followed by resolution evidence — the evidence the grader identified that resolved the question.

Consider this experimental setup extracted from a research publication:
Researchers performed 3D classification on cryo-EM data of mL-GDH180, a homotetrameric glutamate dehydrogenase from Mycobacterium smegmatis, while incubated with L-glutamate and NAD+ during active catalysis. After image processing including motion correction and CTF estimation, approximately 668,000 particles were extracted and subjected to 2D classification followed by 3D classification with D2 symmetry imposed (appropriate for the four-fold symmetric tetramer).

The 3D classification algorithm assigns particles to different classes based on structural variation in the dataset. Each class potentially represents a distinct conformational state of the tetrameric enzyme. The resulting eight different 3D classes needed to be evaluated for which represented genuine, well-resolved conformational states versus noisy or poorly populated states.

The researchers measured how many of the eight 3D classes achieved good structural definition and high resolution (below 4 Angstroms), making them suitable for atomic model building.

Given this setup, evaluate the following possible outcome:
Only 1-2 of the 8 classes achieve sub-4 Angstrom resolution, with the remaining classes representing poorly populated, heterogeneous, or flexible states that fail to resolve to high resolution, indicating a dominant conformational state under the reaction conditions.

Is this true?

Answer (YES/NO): NO